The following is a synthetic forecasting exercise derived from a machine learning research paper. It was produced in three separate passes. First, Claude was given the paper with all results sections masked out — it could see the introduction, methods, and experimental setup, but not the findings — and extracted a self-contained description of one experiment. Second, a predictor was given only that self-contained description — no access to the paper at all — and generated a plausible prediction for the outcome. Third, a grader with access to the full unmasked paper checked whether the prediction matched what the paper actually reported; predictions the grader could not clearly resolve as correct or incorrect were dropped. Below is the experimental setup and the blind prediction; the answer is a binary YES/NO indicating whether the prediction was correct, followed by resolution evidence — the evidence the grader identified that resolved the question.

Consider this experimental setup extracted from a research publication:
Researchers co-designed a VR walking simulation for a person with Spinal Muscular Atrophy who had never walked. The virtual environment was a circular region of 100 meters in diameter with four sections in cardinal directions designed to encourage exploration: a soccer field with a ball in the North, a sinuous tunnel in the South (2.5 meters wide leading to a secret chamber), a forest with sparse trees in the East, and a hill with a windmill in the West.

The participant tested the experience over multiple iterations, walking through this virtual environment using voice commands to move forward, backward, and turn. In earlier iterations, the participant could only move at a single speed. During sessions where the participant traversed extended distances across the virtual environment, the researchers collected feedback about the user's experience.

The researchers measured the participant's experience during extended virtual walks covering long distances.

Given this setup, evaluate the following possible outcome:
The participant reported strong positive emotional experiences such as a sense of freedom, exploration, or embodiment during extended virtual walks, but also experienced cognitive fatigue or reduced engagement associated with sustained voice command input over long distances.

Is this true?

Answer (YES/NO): NO